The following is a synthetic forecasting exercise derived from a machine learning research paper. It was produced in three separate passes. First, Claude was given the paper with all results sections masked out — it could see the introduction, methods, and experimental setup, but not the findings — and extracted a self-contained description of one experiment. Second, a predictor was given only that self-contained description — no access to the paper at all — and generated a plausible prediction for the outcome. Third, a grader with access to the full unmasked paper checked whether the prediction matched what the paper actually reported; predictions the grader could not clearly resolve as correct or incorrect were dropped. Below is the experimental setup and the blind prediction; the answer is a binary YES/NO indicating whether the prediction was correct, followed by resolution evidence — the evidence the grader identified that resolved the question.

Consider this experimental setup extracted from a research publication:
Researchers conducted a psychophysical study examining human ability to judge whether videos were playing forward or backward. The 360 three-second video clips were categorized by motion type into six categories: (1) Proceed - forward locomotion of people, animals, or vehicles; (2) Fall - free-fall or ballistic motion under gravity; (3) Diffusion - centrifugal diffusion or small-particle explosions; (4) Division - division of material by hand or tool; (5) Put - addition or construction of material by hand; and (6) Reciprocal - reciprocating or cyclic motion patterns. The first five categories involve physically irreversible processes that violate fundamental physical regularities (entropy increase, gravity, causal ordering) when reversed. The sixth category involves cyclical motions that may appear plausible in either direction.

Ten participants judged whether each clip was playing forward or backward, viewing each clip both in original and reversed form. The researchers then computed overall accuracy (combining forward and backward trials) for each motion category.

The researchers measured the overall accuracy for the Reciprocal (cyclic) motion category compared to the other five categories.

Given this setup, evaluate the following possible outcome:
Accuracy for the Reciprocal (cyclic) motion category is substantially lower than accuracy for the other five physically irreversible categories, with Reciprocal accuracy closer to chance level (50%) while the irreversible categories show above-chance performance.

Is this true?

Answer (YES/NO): YES